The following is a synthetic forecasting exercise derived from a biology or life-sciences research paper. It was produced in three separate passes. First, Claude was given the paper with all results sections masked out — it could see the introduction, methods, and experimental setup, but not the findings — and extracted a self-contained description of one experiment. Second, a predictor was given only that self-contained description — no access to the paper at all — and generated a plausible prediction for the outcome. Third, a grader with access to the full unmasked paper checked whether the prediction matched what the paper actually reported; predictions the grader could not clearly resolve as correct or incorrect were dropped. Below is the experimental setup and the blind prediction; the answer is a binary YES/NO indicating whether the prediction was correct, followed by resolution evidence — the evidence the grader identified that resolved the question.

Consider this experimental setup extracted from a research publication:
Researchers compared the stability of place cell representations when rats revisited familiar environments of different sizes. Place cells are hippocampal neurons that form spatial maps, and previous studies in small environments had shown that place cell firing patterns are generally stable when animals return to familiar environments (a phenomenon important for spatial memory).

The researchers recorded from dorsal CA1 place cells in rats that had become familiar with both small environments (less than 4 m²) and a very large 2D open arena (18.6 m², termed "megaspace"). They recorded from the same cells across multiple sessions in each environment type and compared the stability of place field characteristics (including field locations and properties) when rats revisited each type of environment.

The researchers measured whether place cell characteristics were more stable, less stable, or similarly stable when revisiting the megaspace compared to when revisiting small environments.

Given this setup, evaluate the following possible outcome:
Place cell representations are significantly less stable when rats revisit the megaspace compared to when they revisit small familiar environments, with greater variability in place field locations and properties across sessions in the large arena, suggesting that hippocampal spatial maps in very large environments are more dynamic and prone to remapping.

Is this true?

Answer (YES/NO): YES